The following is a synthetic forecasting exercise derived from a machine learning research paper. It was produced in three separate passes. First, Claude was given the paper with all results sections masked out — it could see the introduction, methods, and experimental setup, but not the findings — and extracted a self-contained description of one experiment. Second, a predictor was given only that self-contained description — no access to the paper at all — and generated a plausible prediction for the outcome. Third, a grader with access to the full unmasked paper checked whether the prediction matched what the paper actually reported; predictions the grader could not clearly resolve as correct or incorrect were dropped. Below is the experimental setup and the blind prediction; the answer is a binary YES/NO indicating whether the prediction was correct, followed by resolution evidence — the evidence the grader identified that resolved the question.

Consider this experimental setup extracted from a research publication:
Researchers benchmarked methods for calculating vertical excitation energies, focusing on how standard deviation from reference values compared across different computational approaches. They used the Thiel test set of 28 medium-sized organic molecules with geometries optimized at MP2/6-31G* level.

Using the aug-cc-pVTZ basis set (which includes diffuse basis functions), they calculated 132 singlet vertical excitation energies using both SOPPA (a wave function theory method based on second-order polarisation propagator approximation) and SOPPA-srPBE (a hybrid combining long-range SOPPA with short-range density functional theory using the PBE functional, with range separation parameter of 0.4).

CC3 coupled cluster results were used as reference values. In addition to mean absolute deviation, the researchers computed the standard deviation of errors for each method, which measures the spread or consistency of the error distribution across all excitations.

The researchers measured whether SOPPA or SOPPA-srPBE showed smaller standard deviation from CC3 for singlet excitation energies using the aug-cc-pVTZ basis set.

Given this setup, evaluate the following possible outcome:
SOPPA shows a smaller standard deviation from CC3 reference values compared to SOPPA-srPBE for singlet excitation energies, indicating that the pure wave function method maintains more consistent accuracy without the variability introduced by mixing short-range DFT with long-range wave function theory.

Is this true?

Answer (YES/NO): YES